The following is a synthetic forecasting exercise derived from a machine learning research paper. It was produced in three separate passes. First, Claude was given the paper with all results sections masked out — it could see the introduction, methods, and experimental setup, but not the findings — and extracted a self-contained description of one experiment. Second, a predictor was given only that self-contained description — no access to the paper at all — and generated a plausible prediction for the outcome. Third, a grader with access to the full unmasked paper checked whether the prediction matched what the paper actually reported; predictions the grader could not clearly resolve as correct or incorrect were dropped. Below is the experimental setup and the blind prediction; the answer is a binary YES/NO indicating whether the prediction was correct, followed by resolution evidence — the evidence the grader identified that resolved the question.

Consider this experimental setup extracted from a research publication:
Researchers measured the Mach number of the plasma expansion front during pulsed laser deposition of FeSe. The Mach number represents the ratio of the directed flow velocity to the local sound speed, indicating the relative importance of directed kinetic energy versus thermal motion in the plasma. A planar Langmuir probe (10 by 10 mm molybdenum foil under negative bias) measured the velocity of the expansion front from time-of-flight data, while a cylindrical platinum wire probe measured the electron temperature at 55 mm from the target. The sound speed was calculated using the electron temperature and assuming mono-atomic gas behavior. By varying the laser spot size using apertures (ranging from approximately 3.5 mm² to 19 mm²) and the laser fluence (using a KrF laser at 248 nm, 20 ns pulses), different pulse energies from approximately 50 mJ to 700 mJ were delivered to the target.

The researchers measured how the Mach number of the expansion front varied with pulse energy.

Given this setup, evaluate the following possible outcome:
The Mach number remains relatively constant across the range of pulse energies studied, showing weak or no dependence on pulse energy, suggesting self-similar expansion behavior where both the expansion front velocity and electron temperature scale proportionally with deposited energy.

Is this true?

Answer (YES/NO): NO